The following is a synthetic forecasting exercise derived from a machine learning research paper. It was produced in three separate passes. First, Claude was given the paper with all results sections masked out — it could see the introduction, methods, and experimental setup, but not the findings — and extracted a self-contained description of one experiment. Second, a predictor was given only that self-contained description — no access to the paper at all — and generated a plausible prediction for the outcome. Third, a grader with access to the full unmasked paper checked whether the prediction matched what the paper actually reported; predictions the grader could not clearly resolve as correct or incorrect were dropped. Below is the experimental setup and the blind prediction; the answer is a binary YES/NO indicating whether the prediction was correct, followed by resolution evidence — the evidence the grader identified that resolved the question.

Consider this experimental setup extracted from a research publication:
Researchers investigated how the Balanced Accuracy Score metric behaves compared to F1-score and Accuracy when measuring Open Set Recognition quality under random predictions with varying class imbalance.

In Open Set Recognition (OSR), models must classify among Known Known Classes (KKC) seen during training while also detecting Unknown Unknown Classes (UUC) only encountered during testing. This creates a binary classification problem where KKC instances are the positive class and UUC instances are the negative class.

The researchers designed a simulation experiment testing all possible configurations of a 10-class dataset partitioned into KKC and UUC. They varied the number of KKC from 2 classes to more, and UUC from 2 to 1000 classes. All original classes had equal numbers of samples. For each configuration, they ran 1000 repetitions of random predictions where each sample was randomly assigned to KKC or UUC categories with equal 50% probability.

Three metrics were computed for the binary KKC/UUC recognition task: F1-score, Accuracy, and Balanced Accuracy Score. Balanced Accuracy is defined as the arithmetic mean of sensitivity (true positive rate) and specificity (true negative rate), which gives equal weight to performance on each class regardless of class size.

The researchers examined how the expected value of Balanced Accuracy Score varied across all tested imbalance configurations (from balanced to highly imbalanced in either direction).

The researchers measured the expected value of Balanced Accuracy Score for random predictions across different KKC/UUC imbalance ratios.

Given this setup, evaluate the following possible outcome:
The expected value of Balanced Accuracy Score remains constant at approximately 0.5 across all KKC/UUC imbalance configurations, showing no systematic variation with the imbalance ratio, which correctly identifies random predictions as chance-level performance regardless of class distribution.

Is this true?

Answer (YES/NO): YES